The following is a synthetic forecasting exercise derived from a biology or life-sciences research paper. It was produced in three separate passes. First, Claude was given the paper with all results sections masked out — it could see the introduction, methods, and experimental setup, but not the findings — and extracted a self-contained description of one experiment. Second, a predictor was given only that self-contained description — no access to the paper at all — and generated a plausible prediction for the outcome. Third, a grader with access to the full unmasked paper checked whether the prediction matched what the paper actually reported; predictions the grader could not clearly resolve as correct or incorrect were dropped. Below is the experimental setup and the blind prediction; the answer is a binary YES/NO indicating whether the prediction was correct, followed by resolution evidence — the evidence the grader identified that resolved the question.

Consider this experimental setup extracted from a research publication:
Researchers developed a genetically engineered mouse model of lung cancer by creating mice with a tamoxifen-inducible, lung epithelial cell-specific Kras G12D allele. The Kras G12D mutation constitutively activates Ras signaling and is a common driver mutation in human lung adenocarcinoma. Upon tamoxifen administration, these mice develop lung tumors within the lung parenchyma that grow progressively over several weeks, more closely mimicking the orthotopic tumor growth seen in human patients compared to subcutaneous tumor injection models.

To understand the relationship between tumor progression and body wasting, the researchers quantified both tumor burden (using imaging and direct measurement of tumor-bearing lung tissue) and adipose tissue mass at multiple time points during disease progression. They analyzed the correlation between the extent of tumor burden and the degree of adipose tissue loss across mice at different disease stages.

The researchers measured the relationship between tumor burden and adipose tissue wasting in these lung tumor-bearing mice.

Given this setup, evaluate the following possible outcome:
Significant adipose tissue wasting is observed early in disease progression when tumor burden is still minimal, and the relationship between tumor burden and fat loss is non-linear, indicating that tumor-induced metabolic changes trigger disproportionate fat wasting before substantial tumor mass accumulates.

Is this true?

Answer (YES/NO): YES